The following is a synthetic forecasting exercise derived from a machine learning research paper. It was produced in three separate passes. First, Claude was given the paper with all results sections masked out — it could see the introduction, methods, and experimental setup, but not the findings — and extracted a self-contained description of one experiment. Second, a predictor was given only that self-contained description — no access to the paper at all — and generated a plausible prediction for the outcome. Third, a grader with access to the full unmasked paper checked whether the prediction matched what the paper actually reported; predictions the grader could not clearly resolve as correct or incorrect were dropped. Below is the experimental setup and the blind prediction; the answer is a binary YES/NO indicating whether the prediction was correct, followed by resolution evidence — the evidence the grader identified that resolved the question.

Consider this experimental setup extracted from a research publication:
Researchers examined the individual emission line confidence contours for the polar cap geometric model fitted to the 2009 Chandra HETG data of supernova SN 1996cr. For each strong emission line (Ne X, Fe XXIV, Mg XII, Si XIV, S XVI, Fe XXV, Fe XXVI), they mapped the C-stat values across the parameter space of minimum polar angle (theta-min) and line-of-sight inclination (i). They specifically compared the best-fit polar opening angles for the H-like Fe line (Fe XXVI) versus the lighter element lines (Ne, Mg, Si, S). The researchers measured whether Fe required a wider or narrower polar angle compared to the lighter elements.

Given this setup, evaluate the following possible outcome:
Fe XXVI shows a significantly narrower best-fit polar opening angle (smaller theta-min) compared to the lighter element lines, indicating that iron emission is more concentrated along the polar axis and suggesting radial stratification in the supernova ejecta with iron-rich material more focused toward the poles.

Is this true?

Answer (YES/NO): NO